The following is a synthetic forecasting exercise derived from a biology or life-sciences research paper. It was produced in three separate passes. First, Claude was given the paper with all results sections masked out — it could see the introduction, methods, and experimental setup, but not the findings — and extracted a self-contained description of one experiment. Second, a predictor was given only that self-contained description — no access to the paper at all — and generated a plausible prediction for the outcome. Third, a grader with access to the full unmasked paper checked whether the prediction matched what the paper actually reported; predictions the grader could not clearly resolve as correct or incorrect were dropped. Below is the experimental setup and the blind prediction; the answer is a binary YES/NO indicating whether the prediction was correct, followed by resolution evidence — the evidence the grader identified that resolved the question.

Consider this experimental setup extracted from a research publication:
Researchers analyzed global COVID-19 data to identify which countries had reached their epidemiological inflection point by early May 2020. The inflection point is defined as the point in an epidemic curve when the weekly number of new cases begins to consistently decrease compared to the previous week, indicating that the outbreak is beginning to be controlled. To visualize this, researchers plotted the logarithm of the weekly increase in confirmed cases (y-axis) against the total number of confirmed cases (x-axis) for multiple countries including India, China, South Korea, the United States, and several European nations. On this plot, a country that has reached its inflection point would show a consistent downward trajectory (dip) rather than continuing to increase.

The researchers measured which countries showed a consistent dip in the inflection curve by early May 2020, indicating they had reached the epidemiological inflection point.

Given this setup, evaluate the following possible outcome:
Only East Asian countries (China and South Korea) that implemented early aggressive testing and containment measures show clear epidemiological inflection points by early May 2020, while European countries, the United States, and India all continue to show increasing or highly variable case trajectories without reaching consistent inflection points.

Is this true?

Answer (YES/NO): YES